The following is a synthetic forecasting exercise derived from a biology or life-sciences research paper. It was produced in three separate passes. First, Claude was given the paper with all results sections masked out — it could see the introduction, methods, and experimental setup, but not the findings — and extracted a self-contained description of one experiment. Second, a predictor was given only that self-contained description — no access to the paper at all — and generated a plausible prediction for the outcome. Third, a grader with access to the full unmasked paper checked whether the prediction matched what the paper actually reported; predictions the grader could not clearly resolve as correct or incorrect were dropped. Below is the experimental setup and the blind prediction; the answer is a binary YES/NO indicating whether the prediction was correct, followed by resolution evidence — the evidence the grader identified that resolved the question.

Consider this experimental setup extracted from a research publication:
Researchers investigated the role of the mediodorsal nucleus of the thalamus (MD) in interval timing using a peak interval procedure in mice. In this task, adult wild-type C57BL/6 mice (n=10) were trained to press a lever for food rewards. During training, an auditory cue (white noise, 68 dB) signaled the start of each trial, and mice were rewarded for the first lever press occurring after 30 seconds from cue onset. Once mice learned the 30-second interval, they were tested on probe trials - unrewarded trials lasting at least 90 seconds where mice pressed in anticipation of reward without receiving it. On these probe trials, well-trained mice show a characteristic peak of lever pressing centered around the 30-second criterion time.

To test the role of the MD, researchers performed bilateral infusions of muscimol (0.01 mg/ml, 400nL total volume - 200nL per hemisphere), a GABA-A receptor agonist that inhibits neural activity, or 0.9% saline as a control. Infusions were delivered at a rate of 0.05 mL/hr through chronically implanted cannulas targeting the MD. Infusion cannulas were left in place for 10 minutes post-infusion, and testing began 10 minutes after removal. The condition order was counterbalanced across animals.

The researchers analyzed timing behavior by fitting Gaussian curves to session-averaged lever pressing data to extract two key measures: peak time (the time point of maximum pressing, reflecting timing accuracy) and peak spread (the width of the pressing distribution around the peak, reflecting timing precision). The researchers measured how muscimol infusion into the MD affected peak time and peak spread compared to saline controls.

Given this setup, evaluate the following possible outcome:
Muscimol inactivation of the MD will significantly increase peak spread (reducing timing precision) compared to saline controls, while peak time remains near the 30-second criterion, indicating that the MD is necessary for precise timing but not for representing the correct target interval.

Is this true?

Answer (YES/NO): NO